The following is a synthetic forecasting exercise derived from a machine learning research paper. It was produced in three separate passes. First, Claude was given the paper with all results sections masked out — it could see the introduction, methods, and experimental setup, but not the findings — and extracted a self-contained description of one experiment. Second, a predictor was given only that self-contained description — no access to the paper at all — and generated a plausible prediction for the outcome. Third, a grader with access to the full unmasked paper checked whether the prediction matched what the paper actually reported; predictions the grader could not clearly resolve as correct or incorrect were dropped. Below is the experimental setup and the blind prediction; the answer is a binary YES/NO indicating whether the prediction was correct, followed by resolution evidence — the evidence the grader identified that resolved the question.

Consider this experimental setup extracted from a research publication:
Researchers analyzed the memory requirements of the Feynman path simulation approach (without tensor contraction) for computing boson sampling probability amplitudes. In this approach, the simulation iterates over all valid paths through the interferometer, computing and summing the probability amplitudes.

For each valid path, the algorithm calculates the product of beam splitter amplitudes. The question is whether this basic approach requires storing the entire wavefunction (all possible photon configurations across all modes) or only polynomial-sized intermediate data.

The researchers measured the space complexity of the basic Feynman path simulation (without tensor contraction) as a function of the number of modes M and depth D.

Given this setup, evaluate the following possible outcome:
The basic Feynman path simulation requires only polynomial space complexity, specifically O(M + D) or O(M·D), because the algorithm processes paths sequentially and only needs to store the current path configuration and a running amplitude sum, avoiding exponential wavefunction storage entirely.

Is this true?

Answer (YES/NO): NO